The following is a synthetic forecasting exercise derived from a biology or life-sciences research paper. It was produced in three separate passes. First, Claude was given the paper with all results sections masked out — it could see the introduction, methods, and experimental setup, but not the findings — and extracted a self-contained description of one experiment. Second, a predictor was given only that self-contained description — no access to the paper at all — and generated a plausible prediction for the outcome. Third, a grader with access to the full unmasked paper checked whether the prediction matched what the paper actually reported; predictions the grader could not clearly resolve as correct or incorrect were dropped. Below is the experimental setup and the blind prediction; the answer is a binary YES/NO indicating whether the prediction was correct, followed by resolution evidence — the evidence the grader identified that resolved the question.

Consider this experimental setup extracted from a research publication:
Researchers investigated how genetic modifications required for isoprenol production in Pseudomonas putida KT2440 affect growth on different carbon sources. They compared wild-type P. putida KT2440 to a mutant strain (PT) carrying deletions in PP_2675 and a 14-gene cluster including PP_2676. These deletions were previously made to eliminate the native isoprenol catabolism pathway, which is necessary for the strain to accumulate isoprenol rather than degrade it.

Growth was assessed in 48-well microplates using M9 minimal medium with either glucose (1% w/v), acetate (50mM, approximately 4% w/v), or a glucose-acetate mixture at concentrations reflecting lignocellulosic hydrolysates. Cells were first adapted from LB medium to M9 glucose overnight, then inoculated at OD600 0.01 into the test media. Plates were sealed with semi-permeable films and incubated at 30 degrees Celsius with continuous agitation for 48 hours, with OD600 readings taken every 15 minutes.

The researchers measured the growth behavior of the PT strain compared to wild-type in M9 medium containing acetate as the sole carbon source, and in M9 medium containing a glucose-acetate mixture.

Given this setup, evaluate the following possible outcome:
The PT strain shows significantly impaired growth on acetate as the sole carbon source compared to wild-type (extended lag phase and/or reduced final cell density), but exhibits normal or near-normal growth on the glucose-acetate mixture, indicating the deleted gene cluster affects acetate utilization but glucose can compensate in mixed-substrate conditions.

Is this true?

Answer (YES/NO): NO